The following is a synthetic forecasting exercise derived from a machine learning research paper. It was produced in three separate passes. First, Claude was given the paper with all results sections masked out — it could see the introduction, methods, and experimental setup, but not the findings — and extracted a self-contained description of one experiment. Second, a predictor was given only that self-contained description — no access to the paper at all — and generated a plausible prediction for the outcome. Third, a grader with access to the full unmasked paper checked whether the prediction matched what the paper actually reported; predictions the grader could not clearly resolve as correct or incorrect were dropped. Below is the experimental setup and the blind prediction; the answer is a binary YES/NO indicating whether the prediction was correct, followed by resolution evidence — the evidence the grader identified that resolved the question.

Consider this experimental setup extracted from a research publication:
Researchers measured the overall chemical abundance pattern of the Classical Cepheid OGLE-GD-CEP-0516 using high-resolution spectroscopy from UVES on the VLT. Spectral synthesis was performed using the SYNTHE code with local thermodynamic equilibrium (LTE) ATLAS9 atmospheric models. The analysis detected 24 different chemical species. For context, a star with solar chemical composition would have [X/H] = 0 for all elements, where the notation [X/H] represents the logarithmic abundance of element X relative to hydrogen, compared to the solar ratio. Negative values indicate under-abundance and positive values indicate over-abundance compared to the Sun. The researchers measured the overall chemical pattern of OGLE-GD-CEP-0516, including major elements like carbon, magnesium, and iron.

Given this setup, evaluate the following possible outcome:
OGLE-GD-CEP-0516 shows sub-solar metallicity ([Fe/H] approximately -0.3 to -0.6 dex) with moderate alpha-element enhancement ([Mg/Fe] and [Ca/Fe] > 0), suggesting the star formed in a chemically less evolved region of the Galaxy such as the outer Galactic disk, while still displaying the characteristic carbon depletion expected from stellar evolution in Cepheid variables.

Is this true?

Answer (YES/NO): NO